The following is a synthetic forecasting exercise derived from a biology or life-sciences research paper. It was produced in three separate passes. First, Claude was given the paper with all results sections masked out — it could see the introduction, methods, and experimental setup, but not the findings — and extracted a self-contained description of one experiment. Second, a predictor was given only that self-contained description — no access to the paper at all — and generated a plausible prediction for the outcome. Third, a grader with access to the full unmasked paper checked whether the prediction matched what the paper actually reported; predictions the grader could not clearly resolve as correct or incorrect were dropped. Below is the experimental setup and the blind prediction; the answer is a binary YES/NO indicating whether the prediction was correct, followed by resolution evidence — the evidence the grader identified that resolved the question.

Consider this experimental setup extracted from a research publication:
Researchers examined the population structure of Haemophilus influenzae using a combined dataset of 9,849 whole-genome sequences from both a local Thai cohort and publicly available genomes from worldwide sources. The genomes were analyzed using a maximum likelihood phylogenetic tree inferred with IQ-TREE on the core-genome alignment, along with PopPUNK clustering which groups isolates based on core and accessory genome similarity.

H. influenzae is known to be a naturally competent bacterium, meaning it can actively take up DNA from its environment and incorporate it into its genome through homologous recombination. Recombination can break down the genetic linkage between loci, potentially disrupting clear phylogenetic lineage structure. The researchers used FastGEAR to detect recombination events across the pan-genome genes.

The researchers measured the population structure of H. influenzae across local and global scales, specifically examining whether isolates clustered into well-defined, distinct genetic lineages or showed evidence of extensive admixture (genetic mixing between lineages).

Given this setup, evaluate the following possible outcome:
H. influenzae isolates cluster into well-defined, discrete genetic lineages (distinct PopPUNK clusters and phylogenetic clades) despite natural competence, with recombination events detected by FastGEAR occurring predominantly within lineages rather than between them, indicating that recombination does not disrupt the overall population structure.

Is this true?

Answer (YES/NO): NO